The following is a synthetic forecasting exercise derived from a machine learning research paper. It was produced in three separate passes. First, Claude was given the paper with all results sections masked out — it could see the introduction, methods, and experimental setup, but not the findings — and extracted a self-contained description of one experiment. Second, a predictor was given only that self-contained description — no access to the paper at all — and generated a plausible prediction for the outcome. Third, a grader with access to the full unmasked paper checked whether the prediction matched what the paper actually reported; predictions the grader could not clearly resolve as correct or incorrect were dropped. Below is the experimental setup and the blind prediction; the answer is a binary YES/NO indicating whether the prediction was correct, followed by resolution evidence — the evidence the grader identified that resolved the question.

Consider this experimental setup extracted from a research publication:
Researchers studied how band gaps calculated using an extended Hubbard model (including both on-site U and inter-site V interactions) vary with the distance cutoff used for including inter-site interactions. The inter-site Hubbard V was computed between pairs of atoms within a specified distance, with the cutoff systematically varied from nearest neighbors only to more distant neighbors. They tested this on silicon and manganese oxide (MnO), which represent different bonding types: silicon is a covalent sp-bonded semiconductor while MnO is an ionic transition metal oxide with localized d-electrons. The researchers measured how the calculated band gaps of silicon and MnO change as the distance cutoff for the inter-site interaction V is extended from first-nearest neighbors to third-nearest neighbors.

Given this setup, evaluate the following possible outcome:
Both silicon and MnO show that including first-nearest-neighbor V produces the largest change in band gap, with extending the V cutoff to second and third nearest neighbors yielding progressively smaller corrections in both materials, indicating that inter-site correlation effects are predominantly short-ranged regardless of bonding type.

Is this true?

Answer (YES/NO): YES